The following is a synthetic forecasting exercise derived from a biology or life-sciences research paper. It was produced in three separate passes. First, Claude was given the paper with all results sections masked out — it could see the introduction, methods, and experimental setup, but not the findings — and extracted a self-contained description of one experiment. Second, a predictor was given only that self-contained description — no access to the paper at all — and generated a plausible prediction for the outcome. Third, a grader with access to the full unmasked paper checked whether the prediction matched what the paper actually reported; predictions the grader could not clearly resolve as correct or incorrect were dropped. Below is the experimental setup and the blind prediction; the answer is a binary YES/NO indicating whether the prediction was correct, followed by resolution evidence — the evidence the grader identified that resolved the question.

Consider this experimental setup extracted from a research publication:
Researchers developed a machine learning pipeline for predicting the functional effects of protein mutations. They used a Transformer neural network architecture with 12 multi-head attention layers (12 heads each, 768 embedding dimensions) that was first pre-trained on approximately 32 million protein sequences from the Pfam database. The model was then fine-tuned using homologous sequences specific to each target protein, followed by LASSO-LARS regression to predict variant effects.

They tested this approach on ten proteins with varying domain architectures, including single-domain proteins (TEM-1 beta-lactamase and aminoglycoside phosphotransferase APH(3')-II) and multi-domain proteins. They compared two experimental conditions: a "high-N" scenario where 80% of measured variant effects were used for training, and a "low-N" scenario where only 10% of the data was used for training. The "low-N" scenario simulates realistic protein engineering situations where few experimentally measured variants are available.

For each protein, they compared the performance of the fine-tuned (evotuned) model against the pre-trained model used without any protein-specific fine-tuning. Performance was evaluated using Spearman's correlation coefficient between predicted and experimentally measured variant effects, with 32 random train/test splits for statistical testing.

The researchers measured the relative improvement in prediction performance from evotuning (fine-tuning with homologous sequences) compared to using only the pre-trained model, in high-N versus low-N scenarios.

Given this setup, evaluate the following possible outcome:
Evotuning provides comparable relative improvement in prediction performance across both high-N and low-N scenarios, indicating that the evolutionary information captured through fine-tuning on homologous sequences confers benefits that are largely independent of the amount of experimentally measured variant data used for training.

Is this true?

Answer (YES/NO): NO